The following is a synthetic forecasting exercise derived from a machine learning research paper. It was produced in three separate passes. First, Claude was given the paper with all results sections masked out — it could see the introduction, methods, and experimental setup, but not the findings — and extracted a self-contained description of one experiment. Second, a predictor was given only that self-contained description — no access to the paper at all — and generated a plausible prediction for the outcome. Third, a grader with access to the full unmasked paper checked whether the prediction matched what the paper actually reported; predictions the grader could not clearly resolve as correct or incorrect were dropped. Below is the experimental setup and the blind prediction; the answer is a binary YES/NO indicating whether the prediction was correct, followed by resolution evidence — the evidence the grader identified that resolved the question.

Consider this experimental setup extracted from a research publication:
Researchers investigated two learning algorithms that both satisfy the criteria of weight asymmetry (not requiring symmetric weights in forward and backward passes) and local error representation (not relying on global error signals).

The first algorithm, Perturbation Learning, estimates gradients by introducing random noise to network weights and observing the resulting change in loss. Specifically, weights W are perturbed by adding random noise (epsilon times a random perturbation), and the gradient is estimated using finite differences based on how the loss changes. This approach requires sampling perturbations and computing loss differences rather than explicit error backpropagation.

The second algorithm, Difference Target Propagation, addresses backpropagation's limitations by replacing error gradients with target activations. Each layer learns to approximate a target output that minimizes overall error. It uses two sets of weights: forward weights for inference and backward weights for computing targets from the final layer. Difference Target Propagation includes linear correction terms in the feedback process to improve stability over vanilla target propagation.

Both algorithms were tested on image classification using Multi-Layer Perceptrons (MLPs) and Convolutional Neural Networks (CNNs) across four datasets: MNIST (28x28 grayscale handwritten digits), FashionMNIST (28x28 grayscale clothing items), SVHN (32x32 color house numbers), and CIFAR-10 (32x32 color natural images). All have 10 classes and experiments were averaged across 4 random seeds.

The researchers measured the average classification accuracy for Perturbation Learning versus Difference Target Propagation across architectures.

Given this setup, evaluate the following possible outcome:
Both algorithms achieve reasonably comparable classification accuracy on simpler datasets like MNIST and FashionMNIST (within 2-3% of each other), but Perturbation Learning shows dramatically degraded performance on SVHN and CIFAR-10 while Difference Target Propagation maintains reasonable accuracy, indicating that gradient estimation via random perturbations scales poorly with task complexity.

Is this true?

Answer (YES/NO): NO